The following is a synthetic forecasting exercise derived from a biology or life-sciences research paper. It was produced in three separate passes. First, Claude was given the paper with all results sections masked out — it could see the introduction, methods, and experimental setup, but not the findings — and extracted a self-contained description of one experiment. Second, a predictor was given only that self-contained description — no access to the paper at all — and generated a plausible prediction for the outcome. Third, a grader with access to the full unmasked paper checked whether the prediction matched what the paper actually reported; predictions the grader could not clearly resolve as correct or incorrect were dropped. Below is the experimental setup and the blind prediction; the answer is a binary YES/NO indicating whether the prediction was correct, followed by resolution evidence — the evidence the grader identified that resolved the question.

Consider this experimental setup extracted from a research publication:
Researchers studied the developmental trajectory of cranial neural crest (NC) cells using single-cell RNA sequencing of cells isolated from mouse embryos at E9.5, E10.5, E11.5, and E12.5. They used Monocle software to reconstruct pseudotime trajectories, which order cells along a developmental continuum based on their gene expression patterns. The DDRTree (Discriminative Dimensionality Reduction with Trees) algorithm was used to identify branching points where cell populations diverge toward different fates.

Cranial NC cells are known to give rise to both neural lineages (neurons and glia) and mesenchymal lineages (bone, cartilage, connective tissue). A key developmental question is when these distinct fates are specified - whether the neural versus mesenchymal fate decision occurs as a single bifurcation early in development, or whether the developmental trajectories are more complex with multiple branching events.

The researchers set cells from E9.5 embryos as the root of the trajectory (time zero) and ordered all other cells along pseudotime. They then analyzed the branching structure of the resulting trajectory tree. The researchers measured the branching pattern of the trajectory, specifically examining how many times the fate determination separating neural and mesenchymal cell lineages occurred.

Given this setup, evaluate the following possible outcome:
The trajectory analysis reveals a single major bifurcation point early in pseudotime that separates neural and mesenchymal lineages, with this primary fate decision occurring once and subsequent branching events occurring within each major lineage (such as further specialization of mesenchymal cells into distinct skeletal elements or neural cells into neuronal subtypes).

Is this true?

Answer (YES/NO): NO